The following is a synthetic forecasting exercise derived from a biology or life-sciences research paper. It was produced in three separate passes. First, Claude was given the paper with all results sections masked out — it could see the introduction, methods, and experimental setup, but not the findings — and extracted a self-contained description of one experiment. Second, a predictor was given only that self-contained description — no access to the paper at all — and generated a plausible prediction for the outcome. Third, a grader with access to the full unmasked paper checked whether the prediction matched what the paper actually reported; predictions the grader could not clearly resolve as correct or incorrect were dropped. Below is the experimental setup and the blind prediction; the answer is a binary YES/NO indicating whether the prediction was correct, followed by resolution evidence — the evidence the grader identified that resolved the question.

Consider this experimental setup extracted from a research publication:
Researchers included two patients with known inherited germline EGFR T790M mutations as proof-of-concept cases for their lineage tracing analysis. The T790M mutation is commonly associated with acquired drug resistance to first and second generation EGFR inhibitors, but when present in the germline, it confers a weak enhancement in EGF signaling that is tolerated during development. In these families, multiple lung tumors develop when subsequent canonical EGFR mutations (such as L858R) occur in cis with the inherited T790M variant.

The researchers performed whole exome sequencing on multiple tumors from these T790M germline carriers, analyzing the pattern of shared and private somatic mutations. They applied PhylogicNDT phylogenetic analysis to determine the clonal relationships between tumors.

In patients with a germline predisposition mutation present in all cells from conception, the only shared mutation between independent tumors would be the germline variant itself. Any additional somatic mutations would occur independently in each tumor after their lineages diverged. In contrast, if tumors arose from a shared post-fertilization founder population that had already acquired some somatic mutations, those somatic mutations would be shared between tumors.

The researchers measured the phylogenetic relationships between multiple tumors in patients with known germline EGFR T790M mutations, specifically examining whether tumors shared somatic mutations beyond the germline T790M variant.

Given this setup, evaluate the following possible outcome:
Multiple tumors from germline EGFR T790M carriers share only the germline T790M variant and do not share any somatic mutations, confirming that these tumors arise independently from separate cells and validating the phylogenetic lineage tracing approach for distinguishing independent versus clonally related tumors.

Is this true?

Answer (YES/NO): YES